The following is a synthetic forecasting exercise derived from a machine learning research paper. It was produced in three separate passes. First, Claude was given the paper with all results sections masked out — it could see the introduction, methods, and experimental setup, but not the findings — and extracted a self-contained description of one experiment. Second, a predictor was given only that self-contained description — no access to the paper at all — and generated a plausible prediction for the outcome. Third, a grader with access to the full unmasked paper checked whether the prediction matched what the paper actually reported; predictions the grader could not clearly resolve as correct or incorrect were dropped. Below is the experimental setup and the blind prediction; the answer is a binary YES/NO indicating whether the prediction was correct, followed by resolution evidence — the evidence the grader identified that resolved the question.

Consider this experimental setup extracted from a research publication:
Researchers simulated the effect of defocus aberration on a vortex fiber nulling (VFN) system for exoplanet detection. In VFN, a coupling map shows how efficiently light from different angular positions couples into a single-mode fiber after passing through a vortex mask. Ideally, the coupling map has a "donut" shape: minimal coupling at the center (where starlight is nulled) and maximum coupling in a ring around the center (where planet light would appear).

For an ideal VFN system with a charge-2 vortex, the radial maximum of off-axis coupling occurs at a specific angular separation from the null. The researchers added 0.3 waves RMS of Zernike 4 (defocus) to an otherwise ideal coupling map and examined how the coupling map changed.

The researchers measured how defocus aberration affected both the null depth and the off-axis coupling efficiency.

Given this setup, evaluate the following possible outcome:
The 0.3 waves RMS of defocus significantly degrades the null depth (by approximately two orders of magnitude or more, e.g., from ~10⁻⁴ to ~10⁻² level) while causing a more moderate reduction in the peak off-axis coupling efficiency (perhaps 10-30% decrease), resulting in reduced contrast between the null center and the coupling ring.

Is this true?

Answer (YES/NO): NO